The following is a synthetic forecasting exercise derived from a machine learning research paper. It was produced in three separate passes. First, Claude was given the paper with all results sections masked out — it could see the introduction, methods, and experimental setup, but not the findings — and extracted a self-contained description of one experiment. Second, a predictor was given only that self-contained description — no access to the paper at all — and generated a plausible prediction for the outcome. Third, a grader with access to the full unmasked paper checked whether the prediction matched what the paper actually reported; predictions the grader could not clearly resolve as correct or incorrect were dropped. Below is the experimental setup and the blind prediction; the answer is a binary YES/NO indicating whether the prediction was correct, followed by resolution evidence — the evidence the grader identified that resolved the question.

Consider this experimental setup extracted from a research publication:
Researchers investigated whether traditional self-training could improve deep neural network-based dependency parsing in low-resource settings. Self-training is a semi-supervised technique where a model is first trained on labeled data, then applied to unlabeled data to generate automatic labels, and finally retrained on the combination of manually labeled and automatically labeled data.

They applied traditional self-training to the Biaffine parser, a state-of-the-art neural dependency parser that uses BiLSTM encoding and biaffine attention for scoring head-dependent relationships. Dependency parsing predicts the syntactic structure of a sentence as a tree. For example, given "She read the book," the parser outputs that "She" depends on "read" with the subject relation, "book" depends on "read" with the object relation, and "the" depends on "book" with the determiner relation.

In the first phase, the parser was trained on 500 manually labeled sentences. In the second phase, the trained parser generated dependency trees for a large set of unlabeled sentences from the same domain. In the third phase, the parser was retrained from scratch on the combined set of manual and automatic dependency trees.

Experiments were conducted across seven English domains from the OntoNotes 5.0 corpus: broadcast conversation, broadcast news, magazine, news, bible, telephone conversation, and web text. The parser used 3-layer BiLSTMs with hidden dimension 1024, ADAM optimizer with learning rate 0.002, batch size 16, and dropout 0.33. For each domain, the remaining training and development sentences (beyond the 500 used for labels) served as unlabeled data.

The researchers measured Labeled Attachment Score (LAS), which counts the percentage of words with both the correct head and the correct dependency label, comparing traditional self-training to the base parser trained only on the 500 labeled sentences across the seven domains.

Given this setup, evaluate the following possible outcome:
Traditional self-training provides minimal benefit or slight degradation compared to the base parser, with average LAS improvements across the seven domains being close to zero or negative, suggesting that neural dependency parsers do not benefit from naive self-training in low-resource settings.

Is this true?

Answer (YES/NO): NO